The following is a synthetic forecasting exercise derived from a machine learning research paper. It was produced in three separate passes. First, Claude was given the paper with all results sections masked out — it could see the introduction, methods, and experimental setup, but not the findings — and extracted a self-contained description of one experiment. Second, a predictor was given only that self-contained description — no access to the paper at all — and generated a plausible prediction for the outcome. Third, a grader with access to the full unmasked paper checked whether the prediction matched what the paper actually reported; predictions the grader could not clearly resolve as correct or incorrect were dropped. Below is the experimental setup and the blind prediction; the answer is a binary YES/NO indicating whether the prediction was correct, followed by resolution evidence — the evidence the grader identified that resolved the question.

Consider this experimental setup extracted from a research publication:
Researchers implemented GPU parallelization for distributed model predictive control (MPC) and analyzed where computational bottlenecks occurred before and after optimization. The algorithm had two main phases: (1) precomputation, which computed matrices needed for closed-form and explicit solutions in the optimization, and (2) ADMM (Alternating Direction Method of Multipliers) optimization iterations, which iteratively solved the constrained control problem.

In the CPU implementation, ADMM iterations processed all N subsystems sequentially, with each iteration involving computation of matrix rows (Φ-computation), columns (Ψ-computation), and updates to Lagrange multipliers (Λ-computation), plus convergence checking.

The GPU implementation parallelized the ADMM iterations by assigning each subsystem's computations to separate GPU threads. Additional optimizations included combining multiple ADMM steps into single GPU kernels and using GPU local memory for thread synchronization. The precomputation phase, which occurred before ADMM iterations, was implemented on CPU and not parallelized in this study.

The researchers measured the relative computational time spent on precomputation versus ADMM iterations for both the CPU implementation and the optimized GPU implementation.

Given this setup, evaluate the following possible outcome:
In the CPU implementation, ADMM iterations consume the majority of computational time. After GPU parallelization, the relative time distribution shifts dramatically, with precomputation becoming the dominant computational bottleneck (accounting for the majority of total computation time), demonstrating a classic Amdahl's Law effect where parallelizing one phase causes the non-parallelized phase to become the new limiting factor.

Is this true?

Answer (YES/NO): YES